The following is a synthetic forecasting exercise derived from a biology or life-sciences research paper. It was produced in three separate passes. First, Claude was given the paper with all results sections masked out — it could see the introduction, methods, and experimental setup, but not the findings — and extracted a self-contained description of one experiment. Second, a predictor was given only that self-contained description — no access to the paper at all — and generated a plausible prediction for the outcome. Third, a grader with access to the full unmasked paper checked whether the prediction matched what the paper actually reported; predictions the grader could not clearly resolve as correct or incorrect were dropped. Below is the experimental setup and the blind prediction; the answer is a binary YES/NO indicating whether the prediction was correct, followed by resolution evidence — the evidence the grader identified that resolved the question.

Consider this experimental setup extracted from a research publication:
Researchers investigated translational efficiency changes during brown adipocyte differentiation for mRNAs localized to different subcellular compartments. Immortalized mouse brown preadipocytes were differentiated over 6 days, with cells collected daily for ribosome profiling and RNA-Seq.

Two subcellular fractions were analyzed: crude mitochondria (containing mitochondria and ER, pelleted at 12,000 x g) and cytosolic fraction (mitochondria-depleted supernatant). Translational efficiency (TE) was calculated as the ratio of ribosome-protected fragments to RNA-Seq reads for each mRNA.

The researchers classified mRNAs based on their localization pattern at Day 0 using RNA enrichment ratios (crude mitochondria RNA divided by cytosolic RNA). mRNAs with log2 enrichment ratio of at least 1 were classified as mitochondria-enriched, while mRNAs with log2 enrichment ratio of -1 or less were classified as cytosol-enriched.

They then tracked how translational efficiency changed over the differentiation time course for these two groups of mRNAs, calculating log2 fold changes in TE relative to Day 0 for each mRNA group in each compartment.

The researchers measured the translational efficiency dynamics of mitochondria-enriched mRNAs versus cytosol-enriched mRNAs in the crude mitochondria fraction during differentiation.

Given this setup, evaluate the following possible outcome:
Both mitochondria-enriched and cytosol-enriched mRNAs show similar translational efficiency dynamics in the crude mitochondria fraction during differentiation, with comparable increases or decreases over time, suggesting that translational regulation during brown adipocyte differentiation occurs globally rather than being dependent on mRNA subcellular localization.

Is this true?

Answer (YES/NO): NO